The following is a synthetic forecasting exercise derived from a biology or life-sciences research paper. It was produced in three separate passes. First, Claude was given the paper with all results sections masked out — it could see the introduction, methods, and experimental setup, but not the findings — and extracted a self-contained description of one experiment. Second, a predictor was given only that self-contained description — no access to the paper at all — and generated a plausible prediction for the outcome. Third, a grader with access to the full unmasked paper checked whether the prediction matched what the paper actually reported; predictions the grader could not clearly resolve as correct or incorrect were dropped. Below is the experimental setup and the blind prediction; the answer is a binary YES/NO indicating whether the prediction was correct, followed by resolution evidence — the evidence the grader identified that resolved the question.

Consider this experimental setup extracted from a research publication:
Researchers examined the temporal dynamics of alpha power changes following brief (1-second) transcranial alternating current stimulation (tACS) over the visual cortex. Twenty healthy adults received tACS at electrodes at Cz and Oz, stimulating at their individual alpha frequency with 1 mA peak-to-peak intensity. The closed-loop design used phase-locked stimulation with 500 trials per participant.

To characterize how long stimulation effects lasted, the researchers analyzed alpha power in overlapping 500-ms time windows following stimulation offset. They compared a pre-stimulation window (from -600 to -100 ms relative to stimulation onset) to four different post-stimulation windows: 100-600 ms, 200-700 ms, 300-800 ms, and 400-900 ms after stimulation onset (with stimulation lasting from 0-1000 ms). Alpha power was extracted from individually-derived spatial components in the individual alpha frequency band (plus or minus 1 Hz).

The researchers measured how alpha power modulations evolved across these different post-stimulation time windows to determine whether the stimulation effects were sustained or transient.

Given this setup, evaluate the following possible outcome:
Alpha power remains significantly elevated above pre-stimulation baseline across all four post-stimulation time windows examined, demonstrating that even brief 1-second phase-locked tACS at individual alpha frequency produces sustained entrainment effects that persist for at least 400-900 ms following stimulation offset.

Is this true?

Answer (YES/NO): NO